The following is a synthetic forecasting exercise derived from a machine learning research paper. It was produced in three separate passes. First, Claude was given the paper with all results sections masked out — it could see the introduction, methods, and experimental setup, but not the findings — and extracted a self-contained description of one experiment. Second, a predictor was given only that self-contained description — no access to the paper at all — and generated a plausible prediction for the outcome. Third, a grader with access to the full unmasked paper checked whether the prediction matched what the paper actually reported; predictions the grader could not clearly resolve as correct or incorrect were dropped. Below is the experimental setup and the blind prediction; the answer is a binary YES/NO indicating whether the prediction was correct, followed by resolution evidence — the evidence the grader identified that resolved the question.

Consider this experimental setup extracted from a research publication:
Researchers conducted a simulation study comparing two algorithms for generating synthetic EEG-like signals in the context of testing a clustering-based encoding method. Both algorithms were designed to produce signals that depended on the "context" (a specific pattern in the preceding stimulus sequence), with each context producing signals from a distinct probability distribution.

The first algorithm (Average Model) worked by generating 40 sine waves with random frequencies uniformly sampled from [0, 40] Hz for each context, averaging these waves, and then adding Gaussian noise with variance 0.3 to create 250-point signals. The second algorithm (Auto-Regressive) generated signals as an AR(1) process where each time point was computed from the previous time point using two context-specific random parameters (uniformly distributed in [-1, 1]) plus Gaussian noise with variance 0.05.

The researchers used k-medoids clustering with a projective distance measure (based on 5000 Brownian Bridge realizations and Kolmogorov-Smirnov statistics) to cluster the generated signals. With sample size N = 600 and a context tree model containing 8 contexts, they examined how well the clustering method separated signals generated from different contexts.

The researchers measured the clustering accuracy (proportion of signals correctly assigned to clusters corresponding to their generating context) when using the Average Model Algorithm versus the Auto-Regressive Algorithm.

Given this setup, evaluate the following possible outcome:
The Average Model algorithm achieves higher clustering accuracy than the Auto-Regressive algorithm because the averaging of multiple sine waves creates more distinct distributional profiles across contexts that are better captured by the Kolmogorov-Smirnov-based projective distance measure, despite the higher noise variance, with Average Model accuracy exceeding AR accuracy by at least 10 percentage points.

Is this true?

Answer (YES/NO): NO